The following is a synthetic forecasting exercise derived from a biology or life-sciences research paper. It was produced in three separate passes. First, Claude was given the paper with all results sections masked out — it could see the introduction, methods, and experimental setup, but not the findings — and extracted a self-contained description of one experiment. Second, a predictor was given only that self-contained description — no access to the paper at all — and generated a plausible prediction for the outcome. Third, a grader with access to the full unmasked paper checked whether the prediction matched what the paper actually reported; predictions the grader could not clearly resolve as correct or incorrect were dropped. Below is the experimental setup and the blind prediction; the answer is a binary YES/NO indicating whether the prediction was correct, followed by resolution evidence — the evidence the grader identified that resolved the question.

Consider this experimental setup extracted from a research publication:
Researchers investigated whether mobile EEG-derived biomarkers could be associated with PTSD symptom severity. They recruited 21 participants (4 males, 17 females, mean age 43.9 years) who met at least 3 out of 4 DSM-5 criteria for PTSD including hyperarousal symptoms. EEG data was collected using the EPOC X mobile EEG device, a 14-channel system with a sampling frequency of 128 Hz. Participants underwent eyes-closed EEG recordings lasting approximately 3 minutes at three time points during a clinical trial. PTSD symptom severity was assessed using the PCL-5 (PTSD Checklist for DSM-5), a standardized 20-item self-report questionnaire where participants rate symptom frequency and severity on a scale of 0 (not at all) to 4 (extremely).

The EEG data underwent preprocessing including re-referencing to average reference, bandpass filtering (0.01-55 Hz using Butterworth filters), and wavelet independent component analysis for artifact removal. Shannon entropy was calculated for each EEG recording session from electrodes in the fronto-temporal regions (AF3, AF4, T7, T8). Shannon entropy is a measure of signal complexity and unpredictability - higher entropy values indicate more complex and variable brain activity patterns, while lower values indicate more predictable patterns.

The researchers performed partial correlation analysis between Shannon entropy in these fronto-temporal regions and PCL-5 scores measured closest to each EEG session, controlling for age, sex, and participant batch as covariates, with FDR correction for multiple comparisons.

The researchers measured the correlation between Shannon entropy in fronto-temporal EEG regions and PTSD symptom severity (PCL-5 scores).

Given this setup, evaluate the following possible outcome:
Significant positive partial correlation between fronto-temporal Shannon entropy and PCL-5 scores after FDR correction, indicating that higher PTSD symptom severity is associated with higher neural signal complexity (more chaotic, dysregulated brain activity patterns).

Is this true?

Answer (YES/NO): NO